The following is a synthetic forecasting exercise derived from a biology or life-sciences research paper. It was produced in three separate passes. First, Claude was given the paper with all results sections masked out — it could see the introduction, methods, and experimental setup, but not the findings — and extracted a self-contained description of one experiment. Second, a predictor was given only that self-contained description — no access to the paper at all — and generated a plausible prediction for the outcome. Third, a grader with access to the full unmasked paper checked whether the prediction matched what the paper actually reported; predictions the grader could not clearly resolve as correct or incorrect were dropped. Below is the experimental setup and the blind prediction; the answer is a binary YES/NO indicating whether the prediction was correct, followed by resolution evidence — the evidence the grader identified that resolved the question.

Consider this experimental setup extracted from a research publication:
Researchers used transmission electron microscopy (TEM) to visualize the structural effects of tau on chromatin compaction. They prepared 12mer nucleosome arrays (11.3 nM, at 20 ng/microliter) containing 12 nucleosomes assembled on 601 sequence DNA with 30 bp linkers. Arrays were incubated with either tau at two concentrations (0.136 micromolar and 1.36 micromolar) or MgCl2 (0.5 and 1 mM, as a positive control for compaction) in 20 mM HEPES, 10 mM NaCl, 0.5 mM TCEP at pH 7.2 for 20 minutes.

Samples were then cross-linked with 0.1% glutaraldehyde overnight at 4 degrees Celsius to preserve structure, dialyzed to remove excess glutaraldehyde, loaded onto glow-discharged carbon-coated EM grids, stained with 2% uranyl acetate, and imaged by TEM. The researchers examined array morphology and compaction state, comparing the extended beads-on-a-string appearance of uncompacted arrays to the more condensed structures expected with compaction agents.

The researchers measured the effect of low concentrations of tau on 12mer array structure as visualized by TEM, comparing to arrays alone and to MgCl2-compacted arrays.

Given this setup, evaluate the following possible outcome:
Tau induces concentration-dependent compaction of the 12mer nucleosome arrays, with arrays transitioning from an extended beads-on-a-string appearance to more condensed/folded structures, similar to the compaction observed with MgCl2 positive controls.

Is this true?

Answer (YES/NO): YES